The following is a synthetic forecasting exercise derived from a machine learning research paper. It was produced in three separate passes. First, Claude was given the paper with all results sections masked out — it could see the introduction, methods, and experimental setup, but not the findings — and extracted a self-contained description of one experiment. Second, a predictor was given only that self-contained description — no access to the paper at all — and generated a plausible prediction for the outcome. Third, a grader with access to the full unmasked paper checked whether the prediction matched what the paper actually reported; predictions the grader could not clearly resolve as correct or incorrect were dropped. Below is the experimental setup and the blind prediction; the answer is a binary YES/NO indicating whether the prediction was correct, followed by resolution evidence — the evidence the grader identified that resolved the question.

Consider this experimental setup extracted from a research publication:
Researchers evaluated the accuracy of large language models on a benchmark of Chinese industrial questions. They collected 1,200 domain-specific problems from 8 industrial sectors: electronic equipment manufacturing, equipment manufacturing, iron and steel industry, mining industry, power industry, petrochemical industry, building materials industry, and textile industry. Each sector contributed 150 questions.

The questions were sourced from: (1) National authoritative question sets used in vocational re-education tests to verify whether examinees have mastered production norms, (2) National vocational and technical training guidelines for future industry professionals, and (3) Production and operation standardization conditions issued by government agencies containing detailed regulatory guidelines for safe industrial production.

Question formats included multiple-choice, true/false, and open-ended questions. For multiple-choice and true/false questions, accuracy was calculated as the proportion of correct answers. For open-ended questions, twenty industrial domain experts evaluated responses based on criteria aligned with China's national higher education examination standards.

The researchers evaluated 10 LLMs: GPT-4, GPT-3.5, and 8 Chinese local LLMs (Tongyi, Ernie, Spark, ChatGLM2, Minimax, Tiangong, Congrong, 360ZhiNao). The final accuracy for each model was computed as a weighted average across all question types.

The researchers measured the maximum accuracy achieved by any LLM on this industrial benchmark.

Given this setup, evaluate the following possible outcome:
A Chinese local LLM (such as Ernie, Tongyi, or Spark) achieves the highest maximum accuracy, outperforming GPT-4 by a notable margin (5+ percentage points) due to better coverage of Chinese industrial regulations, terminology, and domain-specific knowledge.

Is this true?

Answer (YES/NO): NO